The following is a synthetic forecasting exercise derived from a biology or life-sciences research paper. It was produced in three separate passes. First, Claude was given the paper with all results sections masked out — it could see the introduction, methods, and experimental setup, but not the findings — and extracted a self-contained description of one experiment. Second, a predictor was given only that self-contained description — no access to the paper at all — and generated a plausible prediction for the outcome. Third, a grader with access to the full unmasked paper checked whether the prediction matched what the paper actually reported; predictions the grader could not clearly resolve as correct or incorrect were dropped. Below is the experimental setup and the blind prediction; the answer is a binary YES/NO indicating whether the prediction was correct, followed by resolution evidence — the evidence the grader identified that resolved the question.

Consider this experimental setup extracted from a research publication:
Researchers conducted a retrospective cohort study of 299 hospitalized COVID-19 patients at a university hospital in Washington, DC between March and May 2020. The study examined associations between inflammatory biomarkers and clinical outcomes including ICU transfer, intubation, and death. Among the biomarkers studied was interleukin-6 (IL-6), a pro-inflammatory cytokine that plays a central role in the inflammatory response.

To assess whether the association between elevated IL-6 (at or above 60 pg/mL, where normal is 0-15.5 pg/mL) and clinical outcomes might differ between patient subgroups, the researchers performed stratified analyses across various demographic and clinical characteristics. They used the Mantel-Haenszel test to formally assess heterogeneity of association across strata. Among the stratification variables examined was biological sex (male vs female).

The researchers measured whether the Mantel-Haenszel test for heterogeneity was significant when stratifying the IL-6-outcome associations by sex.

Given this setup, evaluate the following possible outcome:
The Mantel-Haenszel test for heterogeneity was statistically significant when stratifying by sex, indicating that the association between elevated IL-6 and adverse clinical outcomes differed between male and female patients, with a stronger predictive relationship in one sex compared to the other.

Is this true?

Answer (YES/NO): YES